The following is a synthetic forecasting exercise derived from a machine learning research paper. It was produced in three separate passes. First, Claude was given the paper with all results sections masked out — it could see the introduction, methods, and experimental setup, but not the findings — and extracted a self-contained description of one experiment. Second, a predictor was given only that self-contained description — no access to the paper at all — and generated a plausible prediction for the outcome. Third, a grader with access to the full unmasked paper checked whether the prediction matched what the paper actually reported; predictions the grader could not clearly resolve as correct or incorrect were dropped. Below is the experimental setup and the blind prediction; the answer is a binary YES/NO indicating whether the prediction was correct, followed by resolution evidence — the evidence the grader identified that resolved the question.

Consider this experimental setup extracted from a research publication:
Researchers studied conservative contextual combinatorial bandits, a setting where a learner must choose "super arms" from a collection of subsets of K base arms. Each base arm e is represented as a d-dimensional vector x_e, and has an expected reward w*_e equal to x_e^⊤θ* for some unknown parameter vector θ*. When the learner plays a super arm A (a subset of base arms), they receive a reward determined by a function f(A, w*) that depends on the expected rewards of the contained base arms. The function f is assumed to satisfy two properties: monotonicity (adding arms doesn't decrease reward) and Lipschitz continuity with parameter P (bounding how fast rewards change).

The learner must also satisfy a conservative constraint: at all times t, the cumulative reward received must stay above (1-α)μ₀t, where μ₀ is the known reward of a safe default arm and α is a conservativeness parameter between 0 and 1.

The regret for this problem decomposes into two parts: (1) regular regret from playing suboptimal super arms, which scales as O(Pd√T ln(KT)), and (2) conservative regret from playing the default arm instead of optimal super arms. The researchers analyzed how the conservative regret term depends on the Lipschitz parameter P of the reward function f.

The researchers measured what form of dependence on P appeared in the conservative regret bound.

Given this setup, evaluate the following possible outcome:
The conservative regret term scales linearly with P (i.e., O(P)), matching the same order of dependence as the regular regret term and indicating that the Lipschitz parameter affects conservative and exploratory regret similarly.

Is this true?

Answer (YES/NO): NO